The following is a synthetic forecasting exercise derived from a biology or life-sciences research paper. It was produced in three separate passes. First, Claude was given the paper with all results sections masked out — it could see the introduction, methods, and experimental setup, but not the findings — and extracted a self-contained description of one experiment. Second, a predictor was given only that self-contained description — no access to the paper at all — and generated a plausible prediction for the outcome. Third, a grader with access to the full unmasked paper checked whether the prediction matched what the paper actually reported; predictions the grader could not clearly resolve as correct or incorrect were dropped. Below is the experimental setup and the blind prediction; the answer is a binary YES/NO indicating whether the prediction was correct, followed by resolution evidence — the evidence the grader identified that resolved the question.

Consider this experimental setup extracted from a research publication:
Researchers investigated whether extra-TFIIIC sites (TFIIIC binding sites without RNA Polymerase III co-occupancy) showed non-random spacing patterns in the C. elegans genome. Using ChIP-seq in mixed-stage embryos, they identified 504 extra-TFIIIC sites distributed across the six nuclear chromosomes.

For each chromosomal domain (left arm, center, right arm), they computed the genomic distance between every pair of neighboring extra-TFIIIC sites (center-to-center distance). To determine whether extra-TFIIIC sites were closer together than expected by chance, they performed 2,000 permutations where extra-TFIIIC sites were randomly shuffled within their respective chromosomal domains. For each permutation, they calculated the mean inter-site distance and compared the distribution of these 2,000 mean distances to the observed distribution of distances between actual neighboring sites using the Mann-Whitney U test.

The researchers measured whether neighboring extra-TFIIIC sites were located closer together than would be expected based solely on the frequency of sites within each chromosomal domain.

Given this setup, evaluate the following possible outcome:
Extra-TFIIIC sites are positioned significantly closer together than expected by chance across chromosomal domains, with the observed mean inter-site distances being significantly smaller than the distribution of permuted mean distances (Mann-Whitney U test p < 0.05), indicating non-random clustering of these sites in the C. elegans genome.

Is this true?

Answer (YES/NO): YES